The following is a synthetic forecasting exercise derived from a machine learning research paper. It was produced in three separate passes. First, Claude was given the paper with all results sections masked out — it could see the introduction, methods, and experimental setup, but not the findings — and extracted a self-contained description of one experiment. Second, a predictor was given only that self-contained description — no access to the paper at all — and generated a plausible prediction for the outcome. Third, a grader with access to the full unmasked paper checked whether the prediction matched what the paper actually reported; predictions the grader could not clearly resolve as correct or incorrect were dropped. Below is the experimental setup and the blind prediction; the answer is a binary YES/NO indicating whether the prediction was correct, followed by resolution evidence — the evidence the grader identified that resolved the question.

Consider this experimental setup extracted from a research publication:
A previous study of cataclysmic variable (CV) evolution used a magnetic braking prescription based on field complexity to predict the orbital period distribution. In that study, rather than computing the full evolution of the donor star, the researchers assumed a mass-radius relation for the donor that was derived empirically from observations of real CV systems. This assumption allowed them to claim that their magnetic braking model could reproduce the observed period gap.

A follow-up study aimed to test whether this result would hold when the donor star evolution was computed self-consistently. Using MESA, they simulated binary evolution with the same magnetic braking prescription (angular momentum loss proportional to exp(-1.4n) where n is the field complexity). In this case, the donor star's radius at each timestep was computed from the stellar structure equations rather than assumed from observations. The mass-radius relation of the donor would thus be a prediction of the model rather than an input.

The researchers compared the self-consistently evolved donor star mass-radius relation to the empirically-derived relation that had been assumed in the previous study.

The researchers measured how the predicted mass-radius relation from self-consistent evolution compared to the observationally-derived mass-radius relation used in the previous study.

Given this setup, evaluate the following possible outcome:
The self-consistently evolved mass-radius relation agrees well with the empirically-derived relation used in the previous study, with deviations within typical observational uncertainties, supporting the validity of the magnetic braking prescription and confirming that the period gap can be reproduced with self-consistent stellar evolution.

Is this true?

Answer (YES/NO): NO